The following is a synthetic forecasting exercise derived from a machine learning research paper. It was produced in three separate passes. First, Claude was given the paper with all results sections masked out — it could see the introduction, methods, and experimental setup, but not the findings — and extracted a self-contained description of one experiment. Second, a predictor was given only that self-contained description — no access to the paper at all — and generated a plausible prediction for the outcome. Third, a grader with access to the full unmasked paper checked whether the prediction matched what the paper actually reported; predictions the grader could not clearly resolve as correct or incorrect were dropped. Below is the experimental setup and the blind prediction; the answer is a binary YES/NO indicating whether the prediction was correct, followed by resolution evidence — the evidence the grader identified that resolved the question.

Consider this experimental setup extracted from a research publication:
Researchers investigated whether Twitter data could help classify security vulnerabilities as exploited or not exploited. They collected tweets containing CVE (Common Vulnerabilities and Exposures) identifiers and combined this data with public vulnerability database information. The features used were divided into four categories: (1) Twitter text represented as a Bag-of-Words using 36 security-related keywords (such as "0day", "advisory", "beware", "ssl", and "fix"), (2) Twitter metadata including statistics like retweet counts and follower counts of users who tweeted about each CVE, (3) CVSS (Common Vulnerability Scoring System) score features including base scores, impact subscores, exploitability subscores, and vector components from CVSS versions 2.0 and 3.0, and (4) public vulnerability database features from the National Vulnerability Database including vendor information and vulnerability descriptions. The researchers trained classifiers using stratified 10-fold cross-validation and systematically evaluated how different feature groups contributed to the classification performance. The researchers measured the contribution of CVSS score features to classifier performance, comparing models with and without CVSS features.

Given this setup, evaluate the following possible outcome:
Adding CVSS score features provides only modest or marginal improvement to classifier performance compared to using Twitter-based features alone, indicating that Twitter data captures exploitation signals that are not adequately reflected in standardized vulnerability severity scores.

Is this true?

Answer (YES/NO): YES